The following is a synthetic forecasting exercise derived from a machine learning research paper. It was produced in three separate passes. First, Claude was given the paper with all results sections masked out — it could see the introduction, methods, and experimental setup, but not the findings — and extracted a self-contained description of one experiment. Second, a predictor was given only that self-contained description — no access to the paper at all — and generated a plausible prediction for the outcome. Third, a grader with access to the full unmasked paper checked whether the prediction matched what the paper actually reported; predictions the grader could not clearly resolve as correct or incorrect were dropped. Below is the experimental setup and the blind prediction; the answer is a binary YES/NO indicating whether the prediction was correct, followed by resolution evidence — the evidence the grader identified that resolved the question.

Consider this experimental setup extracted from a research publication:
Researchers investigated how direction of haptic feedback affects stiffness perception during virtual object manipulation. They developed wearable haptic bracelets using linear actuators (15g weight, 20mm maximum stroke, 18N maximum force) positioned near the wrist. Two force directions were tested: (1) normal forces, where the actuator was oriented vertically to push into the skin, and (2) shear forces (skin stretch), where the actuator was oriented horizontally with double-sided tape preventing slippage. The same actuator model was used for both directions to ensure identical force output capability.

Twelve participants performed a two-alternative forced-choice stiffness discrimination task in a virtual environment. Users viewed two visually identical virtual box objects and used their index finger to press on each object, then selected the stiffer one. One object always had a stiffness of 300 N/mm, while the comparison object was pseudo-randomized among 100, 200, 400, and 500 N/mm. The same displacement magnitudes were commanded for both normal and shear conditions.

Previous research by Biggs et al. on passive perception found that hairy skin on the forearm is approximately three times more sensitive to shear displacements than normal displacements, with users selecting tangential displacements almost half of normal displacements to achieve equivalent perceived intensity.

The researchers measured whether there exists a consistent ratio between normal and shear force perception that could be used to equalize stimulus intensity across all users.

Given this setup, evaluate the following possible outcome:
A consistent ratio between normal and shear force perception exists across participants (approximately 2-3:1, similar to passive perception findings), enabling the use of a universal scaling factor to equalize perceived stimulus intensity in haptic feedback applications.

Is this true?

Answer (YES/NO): NO